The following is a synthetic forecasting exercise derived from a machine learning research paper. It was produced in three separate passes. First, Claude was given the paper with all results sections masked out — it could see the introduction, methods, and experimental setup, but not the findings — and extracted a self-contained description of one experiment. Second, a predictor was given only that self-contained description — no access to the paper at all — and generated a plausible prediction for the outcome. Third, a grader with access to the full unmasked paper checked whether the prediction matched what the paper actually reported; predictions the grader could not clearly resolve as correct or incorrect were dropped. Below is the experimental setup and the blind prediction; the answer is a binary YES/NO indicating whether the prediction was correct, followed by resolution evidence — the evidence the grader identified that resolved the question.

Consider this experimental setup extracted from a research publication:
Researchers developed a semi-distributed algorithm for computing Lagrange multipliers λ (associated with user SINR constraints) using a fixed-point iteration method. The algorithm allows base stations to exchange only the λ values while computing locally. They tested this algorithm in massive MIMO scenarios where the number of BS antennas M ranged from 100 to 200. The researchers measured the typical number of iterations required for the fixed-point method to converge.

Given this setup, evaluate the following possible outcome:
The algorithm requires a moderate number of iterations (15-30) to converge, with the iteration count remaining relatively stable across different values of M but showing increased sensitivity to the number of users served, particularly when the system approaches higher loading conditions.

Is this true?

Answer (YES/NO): NO